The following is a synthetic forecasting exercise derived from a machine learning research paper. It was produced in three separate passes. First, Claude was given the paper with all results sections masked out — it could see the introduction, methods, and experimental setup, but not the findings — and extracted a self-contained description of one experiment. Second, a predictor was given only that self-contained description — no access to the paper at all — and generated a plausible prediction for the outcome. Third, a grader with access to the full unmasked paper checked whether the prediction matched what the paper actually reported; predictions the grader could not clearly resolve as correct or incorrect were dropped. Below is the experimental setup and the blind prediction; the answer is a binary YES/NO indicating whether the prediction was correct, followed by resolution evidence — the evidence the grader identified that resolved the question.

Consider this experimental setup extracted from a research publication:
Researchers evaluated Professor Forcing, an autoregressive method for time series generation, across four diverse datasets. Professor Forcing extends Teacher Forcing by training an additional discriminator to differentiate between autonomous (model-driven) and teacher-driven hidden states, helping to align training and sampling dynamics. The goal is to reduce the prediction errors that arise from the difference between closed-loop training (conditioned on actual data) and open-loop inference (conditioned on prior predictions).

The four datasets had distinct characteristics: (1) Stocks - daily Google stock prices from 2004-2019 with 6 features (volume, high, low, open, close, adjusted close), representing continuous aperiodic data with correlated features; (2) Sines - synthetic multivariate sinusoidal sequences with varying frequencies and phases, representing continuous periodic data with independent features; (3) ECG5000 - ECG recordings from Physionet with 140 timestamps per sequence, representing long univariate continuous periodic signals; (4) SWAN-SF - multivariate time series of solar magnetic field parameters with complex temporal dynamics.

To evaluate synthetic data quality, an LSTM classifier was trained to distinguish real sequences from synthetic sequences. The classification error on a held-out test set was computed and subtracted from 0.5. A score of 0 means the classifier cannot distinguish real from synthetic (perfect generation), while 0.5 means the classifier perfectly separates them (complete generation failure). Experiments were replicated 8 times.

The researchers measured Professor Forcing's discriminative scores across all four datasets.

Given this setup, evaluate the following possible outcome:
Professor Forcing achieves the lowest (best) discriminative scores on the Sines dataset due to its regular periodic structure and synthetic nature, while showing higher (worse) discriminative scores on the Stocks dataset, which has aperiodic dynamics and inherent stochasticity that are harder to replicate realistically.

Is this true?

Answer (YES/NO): NO